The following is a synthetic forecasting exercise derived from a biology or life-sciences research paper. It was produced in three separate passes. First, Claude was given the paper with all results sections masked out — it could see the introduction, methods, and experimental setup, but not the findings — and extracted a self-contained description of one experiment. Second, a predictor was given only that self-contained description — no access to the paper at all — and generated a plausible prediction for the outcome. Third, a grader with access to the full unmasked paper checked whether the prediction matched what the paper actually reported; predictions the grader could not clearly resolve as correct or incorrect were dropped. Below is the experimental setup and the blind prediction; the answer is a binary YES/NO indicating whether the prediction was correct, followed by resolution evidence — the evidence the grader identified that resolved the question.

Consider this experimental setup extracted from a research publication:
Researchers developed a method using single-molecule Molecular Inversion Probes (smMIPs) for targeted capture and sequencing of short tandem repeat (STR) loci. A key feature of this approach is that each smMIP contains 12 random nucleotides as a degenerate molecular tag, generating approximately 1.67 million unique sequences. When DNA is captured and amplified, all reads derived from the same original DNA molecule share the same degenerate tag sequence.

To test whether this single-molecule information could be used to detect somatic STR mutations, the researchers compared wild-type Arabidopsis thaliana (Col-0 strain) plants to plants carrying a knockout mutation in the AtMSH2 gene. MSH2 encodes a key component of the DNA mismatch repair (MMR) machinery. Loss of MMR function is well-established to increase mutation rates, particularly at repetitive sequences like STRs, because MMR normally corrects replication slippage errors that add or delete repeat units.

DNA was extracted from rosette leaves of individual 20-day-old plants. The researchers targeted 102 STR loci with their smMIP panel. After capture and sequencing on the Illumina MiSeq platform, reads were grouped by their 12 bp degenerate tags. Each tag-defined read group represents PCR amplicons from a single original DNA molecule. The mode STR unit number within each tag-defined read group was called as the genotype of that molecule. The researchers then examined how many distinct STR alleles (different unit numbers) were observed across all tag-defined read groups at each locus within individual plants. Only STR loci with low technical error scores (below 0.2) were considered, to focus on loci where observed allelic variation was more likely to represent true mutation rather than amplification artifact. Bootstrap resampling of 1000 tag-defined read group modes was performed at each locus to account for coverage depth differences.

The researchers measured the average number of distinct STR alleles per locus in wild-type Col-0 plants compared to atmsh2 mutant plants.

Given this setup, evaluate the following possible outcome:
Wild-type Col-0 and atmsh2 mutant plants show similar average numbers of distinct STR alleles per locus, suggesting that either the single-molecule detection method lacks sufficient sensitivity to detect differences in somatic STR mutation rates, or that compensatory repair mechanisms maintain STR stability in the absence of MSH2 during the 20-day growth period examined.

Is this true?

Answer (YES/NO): NO